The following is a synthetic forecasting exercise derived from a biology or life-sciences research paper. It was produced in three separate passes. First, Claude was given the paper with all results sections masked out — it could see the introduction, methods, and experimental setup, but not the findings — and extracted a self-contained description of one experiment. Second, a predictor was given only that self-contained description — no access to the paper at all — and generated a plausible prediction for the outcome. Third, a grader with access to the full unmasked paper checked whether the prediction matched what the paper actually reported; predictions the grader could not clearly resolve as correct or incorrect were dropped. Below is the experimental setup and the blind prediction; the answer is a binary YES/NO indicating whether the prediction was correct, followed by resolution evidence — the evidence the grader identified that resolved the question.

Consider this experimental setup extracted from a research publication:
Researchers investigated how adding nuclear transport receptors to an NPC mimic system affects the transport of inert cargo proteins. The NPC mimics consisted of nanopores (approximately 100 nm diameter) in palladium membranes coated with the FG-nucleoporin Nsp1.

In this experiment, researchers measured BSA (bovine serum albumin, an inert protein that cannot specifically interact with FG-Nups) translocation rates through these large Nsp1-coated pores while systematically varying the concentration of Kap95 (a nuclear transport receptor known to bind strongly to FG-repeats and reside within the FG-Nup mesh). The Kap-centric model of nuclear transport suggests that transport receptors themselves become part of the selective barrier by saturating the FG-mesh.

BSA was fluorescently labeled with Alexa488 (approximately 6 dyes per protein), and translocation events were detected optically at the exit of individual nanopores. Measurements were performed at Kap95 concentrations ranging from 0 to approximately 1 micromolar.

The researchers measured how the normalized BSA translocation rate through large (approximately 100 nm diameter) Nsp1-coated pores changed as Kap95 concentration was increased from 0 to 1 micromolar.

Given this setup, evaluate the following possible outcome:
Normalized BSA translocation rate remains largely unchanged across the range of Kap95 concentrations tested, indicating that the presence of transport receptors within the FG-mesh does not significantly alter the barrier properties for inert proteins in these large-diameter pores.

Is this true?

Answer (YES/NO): NO